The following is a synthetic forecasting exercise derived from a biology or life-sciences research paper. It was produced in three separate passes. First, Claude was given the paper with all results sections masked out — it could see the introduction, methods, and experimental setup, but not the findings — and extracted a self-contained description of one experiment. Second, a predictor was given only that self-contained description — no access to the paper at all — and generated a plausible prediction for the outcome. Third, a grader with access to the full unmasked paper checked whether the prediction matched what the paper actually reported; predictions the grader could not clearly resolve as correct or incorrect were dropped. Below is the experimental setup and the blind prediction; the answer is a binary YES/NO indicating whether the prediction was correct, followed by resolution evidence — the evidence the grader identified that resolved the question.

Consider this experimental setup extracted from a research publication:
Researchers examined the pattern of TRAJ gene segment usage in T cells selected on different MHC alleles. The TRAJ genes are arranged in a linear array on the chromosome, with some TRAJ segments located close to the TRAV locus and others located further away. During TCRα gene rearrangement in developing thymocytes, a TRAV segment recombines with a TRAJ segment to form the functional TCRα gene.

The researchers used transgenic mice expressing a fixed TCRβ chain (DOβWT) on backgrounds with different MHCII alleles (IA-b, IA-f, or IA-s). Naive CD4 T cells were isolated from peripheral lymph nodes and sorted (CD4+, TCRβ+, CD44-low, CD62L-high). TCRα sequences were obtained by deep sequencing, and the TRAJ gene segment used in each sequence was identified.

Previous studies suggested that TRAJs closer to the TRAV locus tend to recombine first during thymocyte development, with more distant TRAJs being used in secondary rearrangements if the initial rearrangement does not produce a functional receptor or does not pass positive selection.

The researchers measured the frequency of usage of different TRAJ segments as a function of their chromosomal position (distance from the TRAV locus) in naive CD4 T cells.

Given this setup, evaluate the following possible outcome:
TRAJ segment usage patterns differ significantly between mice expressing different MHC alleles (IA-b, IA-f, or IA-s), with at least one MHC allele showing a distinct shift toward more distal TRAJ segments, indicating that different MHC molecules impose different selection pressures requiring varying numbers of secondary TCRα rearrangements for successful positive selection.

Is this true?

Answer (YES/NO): YES